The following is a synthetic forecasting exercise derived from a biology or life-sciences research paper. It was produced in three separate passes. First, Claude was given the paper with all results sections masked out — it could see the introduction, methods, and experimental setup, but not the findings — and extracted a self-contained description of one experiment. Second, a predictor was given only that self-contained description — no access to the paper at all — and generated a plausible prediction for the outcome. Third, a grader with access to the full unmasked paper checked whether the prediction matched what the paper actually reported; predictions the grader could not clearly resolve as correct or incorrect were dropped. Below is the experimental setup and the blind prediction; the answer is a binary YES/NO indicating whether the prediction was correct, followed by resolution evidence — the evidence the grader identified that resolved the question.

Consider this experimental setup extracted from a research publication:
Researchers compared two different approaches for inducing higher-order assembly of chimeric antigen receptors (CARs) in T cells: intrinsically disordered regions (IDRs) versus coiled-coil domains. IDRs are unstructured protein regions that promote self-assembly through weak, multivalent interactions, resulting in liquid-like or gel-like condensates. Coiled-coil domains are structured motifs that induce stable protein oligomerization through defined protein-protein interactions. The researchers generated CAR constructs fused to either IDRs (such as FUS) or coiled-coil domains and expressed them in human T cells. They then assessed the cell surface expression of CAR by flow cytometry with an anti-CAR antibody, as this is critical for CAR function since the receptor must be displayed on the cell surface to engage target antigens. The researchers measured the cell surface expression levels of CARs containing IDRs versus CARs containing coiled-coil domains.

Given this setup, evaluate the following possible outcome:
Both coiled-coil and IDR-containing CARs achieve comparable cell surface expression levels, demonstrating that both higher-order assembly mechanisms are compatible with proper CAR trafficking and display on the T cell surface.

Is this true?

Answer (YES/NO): NO